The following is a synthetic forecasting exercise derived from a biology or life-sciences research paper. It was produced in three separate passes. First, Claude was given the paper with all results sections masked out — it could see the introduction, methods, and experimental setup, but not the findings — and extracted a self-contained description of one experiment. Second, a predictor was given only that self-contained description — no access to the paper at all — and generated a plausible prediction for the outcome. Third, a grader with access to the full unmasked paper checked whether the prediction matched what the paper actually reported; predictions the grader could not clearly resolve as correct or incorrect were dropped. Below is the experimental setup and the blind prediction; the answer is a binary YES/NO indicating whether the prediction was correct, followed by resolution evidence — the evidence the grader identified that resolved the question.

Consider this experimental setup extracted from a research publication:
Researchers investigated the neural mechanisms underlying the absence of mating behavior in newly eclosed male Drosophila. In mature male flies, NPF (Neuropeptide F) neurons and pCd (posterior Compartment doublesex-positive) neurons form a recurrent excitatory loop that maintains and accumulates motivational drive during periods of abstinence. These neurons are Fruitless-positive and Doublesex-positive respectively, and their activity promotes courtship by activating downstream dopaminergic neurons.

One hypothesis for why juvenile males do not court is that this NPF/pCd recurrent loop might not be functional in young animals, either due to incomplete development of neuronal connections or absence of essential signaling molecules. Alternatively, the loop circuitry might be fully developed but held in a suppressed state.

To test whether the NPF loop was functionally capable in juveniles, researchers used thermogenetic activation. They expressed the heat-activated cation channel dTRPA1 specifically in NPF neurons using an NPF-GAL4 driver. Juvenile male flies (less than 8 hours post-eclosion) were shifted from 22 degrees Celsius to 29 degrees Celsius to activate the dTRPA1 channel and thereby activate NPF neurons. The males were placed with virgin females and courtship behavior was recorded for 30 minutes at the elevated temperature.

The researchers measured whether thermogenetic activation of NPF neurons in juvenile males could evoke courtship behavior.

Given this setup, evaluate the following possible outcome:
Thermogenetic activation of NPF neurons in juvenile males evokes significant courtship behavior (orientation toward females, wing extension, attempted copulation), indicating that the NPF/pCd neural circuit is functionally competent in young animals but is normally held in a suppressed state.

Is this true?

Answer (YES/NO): YES